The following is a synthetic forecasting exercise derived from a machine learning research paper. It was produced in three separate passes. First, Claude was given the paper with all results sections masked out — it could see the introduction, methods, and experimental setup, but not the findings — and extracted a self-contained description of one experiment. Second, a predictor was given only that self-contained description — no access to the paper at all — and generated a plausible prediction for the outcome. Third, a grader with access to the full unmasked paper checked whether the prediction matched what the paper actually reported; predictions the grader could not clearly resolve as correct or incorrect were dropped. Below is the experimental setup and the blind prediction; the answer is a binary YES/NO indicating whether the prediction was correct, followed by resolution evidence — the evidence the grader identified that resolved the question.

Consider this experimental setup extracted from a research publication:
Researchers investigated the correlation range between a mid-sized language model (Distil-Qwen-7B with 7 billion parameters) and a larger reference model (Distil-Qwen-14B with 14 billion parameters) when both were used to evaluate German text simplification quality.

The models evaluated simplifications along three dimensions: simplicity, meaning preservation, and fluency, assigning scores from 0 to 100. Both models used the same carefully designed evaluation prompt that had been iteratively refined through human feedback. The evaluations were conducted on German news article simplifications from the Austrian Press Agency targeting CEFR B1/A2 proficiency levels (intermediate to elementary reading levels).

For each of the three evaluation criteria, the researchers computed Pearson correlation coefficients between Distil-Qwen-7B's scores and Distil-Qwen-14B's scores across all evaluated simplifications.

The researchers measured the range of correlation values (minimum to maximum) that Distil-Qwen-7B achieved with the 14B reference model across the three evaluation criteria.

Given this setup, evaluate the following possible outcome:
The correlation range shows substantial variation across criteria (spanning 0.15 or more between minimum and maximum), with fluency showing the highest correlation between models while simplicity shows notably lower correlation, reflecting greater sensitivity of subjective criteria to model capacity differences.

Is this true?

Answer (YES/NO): NO